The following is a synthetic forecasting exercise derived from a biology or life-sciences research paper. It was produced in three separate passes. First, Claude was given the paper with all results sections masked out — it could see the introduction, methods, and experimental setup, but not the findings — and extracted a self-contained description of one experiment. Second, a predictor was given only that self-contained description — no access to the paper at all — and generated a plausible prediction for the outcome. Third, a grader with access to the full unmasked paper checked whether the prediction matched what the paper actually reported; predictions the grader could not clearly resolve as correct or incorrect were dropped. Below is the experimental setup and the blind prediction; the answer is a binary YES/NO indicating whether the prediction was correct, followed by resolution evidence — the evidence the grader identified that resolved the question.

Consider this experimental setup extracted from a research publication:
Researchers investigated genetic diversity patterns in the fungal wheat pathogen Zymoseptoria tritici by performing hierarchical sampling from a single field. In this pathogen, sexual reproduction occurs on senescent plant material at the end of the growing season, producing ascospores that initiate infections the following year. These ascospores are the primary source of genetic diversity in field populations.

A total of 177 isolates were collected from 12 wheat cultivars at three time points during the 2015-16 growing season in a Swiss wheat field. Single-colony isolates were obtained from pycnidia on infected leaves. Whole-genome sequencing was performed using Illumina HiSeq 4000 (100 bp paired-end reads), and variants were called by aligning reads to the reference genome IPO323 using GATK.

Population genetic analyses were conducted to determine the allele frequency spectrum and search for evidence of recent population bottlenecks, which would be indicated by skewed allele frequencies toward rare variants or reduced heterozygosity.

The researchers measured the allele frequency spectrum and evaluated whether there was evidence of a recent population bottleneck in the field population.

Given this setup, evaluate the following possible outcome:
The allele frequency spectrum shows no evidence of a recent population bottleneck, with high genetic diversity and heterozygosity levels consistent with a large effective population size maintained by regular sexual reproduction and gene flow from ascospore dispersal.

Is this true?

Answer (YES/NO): YES